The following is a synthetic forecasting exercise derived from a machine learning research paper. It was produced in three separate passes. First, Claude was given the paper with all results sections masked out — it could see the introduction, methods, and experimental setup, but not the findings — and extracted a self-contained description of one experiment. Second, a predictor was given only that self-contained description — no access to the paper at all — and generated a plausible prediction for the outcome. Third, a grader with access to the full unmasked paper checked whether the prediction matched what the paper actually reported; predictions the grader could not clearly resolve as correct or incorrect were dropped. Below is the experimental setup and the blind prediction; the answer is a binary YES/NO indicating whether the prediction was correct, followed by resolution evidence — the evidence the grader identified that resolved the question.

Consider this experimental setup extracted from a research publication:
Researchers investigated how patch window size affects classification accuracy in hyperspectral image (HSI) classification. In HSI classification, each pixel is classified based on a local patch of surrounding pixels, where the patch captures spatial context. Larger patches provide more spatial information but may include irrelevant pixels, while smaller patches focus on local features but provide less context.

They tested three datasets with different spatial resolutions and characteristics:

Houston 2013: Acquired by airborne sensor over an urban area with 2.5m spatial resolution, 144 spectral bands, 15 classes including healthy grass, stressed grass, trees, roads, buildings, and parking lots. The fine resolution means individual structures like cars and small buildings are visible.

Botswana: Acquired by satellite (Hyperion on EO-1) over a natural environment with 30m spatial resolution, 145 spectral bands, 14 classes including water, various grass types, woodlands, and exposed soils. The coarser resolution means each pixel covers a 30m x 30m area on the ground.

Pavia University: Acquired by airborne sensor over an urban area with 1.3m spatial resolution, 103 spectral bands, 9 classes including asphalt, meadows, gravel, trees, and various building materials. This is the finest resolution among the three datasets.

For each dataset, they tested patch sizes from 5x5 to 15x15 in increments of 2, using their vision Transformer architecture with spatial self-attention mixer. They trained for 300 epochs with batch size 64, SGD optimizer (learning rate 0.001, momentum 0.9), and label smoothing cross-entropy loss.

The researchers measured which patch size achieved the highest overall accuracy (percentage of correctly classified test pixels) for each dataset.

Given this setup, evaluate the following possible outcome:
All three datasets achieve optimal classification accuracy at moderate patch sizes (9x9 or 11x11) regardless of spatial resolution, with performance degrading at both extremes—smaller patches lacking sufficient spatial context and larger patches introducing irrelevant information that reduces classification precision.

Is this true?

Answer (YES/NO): NO